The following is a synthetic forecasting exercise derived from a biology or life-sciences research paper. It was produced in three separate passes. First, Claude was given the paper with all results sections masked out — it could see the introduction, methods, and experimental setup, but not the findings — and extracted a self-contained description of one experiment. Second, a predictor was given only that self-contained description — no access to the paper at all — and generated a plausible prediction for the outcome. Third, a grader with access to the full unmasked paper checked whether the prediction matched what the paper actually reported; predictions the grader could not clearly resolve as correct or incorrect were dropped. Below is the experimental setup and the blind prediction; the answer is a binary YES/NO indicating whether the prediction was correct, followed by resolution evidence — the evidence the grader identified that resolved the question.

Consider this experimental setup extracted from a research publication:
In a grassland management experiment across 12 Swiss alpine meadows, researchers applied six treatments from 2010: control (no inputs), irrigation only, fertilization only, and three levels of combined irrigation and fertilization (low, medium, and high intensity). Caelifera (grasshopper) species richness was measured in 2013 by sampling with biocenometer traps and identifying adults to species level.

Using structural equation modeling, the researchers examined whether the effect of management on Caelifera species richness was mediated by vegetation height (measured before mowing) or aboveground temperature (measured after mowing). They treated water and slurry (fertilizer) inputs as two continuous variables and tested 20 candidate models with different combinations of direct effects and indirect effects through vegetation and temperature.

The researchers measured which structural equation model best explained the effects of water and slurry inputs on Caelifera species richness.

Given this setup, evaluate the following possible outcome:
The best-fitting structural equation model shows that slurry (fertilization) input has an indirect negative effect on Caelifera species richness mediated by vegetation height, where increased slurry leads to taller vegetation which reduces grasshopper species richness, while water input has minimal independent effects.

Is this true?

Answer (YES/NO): NO